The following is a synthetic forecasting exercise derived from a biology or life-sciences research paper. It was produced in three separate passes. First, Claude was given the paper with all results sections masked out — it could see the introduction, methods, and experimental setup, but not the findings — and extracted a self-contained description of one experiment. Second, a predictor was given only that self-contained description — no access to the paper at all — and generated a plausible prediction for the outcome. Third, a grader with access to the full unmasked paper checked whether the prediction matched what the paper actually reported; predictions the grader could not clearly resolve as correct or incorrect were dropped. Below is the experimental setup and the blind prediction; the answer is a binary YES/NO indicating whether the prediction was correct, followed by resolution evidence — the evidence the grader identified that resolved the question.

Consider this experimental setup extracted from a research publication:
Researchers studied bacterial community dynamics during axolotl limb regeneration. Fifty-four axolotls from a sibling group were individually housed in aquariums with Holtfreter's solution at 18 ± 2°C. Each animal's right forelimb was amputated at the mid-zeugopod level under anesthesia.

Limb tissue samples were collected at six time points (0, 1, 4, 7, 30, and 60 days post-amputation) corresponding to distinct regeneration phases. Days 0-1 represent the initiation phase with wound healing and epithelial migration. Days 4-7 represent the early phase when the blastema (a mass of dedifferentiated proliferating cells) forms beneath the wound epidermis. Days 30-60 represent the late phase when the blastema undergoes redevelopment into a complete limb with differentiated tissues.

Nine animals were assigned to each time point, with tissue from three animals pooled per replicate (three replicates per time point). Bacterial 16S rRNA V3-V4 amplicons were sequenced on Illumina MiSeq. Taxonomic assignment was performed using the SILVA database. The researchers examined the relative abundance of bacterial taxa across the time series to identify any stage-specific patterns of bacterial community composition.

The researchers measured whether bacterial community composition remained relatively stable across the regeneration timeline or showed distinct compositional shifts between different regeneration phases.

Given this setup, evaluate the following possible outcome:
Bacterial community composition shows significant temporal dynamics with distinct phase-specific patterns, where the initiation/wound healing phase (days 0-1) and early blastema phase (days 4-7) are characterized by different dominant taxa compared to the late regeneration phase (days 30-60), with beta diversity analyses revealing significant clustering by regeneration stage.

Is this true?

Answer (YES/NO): YES